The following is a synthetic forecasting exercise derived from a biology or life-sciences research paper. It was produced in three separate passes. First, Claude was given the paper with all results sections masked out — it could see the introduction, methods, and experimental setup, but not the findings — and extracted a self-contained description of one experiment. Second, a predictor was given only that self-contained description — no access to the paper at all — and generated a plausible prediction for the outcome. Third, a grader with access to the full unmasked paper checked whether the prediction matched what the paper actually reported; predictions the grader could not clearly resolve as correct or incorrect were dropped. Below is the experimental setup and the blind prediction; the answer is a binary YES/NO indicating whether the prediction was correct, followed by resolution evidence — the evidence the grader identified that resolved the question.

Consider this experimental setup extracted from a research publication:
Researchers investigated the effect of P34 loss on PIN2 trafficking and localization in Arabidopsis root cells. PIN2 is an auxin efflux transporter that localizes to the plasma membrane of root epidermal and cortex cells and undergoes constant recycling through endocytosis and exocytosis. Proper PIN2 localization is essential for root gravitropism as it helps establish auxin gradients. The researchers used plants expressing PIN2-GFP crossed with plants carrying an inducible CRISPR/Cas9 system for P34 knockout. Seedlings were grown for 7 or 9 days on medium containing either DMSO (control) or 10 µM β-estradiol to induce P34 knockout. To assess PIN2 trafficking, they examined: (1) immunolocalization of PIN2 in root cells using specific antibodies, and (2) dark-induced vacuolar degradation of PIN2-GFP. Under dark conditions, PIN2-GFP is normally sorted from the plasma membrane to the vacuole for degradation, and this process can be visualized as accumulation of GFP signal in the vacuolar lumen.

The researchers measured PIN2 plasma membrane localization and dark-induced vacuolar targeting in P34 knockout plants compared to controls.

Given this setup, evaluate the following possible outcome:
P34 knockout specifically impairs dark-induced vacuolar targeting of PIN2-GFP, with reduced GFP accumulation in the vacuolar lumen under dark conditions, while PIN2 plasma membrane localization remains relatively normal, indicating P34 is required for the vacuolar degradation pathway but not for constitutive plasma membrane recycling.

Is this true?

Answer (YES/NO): NO